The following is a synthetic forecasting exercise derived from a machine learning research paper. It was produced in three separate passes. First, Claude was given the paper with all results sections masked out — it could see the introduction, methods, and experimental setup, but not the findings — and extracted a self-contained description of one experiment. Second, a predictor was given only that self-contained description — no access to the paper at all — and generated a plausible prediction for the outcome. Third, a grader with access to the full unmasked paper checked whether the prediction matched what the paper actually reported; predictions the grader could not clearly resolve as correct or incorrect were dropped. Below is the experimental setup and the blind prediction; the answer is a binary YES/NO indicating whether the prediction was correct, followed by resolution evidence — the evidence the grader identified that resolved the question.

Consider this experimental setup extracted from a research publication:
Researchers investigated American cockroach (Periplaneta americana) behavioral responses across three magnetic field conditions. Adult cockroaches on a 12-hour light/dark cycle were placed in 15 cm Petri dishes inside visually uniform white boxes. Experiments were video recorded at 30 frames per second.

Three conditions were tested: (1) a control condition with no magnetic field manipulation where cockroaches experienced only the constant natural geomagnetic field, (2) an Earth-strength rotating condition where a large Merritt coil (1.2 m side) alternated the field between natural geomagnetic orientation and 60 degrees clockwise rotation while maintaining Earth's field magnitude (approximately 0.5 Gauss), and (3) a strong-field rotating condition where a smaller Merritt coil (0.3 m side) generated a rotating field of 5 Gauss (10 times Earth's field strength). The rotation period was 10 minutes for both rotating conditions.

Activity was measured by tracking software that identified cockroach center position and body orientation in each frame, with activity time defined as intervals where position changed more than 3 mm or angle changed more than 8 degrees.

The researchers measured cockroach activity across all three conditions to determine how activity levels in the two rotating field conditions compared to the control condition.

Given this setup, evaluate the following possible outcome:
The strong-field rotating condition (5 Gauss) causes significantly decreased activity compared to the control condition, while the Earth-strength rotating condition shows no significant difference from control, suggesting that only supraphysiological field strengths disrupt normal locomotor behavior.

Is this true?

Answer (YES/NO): NO